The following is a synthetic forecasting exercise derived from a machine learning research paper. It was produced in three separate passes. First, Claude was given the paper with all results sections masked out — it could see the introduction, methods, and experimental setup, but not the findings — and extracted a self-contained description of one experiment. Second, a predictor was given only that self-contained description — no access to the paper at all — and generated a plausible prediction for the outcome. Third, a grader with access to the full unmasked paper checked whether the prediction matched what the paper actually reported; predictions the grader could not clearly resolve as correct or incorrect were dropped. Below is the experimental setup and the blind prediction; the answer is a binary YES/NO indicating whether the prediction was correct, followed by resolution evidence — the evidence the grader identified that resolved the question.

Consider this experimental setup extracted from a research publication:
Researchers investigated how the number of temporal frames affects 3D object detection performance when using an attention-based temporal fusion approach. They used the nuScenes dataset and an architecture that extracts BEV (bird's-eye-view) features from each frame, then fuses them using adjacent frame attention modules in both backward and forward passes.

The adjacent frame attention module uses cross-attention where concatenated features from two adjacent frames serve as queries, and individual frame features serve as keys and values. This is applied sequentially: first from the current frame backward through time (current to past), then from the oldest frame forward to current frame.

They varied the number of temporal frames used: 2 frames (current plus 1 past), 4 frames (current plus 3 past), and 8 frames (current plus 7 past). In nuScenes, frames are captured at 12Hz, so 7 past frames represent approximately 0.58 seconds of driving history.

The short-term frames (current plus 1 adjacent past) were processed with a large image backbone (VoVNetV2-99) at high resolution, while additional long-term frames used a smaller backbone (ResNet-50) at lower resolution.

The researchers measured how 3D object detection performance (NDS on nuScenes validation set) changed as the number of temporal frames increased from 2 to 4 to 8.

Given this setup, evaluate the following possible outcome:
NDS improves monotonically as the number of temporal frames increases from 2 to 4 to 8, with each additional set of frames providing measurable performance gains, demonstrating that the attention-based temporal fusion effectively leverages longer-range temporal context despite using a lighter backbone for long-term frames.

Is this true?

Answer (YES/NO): YES